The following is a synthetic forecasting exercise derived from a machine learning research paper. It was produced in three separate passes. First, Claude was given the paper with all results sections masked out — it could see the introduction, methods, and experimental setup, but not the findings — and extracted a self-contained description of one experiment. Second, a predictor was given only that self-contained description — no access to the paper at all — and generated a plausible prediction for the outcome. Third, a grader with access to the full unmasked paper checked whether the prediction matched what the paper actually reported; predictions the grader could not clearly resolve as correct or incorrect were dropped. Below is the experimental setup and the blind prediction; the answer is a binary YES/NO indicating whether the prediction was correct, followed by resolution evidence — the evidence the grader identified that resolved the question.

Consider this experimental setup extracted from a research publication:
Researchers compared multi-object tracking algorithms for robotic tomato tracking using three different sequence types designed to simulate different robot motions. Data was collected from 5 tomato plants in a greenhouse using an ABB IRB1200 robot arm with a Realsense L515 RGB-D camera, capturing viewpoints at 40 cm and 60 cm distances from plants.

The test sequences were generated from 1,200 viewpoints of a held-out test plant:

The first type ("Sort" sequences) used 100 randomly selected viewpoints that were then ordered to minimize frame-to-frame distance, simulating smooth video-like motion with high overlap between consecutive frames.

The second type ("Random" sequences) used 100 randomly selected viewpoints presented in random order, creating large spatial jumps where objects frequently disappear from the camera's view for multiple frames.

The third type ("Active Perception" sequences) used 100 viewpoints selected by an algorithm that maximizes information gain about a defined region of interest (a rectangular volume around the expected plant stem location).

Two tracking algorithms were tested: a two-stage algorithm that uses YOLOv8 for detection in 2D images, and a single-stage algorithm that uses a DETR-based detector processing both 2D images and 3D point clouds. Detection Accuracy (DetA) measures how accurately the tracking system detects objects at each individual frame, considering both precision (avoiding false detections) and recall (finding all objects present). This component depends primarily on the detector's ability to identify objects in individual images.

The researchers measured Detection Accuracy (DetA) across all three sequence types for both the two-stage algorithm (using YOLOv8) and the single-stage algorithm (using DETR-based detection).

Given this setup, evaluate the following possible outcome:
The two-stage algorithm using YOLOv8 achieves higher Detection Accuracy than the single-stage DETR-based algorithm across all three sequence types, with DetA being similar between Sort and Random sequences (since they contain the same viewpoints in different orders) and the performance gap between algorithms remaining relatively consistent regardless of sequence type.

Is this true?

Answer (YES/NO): NO